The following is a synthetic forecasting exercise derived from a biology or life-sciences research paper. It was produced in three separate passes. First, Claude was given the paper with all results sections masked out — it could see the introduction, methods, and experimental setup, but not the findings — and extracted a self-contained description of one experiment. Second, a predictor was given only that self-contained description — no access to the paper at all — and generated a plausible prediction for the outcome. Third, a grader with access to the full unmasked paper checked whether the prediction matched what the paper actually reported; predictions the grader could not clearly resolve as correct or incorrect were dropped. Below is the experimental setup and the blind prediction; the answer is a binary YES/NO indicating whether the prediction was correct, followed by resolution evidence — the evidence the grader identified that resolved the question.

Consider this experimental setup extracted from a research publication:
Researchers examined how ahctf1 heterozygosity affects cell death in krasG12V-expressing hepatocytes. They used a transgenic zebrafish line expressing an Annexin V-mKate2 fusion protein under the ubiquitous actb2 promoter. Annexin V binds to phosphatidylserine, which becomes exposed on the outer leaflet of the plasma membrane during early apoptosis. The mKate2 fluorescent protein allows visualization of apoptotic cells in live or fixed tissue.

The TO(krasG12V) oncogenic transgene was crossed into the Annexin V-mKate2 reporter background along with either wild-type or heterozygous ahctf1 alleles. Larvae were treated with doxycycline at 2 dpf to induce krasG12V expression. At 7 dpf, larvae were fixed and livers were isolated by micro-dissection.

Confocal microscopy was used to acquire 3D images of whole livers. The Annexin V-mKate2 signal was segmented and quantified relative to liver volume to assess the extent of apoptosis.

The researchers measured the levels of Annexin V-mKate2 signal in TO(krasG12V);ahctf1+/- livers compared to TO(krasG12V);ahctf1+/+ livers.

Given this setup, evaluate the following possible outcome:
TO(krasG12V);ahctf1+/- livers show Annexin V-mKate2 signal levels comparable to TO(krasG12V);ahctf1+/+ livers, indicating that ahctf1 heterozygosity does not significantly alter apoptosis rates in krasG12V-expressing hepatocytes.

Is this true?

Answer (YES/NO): NO